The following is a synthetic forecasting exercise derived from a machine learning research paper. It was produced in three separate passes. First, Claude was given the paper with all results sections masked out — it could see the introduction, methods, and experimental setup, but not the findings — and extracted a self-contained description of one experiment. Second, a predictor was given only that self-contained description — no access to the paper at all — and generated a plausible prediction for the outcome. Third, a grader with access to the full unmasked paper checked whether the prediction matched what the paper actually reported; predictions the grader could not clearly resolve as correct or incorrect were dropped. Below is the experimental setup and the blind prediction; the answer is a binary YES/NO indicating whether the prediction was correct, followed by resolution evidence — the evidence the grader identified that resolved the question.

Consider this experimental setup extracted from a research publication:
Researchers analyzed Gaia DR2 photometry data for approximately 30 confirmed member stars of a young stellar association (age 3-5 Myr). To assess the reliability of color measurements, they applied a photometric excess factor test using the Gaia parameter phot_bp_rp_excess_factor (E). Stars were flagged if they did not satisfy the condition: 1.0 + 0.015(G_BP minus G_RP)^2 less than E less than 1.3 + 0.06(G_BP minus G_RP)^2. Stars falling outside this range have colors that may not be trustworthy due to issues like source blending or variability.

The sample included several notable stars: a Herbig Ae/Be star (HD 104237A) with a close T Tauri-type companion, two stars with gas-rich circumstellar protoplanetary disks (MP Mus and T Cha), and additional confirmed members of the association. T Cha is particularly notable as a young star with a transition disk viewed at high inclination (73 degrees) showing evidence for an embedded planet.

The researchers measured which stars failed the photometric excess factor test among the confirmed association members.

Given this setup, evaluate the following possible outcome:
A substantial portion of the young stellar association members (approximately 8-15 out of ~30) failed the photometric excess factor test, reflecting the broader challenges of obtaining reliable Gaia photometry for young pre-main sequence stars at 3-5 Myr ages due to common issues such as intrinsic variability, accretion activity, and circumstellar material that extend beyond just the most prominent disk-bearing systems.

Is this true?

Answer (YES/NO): NO